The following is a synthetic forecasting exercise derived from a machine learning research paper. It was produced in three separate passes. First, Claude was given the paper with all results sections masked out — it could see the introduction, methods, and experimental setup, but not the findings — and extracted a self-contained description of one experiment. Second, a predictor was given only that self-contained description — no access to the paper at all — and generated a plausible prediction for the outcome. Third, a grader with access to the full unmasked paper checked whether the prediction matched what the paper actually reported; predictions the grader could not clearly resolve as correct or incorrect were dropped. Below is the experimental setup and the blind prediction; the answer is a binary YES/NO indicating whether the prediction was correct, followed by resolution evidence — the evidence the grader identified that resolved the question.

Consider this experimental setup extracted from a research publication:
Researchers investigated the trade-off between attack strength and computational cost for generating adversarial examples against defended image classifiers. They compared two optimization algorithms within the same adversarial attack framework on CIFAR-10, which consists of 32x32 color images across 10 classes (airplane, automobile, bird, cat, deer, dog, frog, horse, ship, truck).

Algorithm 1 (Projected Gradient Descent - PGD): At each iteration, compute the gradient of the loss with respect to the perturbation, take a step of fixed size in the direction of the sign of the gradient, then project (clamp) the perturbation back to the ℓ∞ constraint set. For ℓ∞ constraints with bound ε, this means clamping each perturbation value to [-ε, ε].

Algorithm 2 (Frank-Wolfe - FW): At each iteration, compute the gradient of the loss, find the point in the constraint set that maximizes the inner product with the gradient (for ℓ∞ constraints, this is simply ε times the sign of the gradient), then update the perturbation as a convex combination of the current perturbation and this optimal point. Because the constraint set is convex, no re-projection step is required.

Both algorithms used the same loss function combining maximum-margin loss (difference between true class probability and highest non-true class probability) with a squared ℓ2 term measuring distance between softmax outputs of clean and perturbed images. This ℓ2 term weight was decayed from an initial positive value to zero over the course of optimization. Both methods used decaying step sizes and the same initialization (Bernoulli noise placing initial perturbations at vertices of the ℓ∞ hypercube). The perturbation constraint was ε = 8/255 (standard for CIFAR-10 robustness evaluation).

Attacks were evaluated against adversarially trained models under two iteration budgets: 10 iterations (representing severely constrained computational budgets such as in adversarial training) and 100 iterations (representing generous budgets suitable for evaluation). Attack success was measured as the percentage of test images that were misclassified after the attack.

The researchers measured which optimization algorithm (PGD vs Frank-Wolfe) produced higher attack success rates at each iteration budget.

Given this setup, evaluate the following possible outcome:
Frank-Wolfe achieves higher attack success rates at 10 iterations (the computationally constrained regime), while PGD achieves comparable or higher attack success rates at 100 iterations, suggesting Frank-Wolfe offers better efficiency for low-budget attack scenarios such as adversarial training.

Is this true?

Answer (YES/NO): YES